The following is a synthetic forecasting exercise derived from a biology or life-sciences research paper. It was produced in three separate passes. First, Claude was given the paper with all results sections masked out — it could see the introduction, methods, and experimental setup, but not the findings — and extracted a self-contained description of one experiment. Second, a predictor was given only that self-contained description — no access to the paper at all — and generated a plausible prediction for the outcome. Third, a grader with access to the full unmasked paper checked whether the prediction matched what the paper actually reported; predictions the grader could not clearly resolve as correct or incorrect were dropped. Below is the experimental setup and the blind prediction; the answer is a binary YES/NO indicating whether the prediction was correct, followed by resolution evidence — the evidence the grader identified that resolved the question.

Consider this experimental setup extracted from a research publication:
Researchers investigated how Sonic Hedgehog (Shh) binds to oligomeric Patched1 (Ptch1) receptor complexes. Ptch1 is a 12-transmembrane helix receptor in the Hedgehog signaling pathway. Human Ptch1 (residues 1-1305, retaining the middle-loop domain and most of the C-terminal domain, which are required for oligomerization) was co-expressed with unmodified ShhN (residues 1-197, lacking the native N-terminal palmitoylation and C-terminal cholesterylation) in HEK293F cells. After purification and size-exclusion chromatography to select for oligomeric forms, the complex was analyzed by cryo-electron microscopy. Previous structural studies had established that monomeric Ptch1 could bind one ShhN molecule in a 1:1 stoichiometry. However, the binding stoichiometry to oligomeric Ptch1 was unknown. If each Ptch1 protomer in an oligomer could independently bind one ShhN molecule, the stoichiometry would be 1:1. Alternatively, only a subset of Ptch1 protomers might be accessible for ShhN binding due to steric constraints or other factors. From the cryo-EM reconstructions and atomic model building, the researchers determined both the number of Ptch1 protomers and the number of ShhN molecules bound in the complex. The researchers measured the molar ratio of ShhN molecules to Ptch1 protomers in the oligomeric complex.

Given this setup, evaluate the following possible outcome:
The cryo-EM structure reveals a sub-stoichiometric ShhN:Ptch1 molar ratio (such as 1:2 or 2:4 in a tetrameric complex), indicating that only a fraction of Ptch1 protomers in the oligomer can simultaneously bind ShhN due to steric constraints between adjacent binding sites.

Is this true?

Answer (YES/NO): YES